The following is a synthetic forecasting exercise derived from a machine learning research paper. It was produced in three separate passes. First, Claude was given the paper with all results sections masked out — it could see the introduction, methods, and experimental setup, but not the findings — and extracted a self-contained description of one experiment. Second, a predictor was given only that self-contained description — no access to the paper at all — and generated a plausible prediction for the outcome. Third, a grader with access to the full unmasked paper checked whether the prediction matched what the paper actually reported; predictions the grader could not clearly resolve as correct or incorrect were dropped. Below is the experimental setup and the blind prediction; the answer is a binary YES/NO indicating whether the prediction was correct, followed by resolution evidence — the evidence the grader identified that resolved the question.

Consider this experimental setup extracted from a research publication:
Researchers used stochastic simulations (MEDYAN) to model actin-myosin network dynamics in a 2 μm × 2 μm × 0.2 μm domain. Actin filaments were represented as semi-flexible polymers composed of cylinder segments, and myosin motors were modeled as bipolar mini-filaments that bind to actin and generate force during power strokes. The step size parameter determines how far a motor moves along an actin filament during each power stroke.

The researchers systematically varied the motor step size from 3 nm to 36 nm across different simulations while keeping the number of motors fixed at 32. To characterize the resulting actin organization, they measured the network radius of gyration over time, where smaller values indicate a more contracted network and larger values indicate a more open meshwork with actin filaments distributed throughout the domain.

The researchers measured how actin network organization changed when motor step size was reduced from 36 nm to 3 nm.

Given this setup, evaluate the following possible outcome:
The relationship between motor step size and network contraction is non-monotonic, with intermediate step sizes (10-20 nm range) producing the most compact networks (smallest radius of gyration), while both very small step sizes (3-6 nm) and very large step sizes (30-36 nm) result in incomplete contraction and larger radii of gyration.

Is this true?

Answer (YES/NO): NO